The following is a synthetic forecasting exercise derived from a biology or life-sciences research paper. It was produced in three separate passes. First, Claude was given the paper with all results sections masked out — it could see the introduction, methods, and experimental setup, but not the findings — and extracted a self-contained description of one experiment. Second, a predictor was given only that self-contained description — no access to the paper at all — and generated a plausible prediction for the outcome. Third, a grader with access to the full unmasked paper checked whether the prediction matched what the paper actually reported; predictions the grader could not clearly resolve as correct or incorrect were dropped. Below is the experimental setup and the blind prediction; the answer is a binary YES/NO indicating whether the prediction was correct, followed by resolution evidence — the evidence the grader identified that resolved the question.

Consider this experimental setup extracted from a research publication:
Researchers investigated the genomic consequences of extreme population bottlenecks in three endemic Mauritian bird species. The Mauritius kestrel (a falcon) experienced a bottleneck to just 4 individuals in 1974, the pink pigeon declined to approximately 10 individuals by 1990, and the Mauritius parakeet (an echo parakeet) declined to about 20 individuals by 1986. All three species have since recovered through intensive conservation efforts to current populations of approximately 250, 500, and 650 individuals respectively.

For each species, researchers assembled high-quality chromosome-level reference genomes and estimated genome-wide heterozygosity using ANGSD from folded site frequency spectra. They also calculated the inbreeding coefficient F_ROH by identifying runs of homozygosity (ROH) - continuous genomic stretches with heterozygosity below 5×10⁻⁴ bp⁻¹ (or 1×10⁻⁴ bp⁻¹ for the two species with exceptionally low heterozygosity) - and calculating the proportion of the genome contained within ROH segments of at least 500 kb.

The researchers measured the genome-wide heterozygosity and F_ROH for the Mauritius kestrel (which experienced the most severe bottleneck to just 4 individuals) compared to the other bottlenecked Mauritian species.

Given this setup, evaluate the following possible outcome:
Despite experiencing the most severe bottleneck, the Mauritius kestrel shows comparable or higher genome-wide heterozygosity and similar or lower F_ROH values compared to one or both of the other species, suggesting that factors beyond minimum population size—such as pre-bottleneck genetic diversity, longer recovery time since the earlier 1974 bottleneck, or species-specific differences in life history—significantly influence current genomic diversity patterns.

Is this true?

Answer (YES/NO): NO